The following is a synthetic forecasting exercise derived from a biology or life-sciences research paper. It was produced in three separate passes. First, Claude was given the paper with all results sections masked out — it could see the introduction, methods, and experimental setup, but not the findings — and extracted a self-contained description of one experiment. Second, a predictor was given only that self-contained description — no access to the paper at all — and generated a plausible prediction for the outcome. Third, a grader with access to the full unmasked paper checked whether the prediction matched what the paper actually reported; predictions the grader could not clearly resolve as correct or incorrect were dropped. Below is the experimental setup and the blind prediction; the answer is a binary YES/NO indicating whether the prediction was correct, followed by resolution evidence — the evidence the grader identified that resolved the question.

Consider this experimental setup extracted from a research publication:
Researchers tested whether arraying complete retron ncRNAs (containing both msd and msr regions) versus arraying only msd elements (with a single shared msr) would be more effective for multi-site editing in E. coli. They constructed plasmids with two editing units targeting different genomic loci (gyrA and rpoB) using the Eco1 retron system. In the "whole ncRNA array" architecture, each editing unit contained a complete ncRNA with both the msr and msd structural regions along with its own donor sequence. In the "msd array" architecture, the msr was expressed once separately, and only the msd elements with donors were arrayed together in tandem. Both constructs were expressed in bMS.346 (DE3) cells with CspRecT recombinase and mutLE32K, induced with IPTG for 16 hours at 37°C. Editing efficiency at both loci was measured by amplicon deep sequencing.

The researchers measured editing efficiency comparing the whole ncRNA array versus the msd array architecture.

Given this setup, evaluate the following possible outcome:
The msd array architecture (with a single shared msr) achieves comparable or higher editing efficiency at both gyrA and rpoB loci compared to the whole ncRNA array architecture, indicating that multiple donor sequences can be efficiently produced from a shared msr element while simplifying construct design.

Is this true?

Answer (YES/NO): YES